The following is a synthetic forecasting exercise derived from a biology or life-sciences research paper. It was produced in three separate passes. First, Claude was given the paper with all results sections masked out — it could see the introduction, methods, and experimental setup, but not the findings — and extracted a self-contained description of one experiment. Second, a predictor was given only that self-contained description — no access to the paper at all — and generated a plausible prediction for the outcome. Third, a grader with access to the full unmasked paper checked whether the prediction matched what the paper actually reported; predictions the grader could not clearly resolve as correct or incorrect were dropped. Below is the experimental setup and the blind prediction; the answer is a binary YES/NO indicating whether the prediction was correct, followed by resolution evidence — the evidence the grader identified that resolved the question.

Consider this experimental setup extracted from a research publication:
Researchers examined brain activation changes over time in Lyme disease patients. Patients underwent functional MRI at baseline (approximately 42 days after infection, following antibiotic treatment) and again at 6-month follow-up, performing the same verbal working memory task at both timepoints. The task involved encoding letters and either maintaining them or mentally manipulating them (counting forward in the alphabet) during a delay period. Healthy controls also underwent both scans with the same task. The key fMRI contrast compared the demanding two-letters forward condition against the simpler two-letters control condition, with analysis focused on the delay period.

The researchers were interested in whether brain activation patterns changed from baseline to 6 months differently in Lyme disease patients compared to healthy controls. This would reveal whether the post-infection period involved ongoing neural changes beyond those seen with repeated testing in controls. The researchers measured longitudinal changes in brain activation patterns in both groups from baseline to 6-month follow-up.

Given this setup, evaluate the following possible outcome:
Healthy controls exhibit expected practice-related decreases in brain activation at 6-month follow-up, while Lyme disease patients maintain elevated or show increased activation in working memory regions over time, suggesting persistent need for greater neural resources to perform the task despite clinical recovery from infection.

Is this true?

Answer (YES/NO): NO